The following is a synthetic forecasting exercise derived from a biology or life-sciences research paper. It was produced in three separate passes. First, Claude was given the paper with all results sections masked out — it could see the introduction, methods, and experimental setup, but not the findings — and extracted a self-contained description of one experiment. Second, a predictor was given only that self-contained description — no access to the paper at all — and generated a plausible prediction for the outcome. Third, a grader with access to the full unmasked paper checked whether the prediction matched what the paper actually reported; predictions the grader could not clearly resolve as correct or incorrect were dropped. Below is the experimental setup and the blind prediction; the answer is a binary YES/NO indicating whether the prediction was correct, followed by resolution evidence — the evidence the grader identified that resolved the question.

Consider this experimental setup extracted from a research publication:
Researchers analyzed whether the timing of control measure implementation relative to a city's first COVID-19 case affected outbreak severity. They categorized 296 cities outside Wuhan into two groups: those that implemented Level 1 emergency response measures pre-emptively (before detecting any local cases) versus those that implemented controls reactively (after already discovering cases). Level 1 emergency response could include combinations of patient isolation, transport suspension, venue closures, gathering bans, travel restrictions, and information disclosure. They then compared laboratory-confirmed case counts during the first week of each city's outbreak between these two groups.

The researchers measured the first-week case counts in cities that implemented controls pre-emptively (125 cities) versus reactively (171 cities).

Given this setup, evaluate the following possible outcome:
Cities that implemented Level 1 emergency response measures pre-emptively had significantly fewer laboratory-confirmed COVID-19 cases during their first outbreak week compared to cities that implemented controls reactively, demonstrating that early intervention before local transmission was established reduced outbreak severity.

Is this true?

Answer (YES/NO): YES